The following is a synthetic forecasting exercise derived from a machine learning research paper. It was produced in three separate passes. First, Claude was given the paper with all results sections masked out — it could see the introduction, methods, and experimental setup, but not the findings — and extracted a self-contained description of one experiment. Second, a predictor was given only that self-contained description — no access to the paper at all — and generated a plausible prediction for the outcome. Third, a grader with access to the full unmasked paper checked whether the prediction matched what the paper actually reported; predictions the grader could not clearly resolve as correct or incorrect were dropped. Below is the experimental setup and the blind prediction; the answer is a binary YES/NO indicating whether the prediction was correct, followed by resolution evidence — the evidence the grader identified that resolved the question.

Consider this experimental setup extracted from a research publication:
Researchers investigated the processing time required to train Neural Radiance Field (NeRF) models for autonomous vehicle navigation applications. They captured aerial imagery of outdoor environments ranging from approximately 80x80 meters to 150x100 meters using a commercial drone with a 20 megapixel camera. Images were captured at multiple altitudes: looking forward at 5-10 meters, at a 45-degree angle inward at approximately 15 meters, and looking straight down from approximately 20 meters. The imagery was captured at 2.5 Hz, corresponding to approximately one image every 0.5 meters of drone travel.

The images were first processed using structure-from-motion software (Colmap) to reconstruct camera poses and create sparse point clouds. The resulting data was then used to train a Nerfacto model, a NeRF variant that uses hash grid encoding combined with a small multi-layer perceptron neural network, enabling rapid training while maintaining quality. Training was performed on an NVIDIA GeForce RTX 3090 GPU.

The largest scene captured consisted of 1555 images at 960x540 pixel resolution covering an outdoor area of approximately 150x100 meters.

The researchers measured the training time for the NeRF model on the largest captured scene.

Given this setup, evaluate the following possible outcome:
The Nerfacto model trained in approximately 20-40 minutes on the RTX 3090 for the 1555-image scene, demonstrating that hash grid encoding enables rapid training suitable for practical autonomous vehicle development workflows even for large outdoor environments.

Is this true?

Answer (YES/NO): YES